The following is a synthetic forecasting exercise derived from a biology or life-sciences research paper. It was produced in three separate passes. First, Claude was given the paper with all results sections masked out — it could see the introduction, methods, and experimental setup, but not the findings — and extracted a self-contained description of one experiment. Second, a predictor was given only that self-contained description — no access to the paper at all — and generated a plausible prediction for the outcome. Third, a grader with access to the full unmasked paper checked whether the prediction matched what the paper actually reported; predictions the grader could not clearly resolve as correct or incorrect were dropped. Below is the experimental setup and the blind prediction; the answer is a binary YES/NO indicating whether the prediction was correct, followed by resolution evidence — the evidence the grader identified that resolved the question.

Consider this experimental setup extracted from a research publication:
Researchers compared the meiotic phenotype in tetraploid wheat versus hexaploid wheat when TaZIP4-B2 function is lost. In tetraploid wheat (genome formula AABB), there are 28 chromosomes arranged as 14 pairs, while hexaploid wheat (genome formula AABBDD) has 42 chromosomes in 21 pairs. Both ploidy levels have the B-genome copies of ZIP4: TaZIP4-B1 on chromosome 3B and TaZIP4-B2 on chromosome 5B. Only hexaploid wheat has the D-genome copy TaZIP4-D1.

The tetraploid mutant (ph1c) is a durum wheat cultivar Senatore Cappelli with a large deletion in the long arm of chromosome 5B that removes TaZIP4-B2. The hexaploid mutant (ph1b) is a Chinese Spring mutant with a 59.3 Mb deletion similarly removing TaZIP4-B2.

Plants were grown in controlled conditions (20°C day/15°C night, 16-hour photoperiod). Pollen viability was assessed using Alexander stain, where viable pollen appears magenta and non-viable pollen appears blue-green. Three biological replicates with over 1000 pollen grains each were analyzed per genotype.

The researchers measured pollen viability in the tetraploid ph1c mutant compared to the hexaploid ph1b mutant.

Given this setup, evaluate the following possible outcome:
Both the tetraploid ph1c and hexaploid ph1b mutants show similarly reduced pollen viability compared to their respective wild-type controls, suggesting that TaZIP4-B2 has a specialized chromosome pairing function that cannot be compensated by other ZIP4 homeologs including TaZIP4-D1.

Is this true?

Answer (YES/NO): YES